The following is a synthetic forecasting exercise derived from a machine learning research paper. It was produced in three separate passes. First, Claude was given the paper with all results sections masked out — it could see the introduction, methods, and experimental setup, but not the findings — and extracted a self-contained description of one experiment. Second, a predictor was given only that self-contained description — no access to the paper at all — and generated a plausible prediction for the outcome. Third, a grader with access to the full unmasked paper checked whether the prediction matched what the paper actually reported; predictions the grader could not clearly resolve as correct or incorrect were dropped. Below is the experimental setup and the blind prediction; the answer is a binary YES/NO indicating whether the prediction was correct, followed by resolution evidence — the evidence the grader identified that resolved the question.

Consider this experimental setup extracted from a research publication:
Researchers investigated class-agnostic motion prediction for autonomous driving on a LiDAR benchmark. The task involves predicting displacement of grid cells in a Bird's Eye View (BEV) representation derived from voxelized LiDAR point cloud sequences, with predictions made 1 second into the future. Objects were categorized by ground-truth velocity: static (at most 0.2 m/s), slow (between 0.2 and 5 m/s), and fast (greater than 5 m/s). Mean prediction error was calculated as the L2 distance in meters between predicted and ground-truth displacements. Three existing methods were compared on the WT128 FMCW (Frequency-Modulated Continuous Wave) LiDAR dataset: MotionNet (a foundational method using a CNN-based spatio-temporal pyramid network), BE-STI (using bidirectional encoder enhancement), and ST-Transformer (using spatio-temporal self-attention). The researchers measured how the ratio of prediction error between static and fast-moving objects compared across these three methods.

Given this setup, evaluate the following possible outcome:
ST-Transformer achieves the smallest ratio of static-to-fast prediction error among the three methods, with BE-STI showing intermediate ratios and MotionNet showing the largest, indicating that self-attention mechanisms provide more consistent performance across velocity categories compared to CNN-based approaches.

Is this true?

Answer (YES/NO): NO